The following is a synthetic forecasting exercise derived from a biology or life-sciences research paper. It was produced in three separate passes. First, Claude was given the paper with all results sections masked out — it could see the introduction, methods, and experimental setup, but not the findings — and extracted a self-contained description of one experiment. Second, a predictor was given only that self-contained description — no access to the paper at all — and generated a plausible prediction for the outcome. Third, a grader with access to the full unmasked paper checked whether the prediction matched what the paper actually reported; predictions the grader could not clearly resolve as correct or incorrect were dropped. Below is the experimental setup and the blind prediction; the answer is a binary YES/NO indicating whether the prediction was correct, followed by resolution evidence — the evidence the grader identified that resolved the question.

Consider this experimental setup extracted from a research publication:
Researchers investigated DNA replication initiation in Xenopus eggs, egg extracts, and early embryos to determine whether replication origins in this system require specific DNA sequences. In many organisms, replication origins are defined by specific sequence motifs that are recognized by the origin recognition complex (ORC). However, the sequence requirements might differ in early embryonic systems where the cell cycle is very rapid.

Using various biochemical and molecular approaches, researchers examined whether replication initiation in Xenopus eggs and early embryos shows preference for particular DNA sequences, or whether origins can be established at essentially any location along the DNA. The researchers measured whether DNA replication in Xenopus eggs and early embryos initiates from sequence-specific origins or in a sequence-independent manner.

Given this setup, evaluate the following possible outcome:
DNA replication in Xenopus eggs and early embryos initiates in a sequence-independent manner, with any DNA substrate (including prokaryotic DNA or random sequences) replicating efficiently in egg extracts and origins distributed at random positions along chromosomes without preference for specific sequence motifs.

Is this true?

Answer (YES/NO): YES